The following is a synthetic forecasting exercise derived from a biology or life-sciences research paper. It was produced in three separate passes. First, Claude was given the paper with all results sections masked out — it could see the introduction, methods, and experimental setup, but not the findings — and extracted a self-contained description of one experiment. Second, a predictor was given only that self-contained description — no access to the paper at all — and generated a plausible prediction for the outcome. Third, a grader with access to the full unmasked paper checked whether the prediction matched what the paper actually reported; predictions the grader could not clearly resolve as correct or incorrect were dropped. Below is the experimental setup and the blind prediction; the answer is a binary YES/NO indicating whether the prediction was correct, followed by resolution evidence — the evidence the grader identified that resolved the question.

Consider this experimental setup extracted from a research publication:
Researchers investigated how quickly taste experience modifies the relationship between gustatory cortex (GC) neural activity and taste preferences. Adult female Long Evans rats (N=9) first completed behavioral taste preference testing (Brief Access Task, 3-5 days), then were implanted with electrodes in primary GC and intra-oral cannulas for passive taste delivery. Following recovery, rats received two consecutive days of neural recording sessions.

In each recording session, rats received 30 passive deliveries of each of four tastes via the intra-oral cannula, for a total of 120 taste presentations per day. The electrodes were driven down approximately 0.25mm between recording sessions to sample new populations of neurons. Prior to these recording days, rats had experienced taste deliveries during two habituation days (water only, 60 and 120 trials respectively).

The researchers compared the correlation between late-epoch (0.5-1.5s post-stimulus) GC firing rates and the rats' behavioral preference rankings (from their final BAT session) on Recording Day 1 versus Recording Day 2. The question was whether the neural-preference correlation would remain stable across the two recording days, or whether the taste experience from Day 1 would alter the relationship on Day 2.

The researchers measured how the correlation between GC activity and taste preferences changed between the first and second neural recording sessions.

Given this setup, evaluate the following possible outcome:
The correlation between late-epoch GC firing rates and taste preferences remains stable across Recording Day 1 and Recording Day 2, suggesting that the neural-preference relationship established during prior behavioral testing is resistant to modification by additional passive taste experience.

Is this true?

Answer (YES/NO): NO